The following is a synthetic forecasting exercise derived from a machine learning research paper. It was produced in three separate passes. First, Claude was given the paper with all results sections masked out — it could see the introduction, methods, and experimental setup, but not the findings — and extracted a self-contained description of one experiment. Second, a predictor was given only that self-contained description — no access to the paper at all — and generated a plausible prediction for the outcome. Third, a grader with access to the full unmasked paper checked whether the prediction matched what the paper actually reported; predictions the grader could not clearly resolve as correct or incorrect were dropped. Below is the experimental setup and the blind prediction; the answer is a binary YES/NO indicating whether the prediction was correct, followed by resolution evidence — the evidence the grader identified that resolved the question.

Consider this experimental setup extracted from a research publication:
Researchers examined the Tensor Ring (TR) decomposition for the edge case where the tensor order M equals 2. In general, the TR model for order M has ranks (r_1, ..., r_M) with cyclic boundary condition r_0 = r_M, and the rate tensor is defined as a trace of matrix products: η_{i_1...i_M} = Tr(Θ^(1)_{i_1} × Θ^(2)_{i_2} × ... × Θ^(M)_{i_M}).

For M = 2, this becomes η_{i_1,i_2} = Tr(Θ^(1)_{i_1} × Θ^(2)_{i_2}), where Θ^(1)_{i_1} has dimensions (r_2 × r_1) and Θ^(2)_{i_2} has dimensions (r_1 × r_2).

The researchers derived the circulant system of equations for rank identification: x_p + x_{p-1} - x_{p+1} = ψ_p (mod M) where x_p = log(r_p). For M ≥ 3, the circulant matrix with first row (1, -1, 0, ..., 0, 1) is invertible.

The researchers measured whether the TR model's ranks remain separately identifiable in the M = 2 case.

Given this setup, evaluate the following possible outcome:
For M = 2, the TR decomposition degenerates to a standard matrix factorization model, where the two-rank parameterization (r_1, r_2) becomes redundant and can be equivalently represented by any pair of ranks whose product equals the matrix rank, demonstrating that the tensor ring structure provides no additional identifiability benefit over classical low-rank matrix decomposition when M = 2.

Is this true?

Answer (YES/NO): YES